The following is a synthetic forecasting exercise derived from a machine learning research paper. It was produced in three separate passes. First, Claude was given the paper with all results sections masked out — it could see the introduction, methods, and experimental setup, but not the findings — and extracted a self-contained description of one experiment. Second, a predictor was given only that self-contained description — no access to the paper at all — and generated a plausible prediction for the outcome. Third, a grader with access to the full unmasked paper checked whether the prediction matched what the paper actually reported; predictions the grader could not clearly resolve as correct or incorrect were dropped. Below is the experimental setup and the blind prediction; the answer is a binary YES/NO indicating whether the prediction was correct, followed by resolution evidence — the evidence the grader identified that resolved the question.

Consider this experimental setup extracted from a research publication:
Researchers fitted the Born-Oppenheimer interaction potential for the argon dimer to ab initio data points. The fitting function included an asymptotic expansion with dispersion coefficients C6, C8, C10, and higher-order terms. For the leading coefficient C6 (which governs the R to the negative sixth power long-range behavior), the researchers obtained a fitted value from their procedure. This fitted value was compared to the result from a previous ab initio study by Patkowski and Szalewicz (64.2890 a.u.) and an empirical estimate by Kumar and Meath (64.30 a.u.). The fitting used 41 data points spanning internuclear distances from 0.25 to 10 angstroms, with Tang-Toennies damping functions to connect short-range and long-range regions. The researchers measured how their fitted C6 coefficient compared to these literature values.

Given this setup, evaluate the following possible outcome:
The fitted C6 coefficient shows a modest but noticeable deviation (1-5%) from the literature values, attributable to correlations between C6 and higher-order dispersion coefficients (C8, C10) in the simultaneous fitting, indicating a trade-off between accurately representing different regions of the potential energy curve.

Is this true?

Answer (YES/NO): NO